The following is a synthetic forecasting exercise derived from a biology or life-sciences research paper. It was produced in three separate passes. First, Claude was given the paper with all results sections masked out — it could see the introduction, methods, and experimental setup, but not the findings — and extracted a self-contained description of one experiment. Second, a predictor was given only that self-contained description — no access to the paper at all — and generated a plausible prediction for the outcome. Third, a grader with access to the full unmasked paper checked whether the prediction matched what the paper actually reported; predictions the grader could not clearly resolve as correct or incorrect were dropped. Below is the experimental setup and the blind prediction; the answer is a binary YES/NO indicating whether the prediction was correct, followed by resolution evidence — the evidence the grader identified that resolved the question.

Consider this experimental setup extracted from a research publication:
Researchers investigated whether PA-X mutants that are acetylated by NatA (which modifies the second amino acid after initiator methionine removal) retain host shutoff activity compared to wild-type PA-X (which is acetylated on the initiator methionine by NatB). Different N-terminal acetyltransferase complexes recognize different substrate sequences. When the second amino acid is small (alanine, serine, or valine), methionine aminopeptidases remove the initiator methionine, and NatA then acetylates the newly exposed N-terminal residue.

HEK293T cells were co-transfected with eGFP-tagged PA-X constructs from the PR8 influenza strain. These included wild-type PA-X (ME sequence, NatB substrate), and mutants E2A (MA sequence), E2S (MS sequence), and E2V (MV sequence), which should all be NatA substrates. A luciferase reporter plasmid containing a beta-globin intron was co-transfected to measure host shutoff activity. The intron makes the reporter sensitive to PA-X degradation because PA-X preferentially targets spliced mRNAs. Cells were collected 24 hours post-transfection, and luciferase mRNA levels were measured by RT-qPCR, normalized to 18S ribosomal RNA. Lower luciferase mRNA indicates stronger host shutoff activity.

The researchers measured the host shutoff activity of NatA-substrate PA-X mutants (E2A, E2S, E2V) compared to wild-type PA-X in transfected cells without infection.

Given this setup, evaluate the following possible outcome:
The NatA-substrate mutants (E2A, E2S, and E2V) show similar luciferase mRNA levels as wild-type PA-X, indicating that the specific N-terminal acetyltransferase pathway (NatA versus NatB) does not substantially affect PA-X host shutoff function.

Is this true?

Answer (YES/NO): NO